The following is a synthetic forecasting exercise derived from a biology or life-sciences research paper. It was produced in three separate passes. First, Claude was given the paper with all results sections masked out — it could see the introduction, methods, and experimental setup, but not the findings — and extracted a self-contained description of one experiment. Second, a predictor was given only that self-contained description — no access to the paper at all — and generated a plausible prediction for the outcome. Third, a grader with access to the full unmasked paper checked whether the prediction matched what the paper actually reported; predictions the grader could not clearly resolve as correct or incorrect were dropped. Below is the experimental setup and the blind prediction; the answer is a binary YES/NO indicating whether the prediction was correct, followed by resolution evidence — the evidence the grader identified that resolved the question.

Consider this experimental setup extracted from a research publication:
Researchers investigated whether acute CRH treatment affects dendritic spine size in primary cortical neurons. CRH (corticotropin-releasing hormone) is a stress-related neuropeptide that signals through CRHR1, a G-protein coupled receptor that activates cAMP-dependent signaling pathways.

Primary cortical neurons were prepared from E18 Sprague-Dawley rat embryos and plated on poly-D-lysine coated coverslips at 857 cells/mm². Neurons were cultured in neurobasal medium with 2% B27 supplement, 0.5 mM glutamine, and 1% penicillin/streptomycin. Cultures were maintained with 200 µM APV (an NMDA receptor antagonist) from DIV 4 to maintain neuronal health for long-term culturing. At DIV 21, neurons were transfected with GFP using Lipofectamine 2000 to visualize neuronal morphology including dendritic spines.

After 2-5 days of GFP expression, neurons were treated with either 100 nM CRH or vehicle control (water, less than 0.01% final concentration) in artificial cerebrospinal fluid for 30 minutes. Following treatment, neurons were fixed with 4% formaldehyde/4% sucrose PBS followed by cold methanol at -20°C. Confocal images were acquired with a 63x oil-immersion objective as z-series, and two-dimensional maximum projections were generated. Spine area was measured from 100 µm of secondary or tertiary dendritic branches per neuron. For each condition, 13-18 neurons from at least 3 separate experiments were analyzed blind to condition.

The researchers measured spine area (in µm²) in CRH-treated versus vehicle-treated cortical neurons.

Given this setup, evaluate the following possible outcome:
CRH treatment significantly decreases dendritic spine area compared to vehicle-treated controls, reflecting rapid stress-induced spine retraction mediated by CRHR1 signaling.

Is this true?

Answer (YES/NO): YES